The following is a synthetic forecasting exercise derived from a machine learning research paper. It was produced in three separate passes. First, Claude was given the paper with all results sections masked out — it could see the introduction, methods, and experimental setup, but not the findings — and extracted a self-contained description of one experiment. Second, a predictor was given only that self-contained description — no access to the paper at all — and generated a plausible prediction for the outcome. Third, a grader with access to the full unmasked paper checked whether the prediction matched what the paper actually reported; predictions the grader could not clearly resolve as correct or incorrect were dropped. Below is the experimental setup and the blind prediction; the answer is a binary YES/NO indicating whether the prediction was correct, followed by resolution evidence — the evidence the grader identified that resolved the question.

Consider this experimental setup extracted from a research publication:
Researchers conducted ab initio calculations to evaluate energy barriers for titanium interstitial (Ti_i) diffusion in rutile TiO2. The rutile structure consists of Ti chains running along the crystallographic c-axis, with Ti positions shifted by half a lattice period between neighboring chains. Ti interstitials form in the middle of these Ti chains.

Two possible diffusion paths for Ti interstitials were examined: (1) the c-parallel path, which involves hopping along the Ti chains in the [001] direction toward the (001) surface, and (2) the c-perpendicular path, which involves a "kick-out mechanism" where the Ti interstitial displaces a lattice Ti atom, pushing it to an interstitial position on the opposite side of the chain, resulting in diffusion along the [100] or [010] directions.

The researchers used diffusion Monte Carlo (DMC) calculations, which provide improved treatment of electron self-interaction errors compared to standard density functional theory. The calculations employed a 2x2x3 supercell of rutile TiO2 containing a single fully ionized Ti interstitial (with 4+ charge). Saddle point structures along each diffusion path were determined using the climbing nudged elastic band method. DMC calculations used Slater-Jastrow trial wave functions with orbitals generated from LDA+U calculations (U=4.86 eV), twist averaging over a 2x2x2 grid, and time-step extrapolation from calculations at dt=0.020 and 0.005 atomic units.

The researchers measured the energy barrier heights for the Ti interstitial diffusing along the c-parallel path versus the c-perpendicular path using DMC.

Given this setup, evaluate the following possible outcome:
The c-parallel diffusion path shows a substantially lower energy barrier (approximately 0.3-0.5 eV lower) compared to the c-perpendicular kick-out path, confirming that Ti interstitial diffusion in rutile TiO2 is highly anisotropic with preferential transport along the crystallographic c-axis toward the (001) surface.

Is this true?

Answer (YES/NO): YES